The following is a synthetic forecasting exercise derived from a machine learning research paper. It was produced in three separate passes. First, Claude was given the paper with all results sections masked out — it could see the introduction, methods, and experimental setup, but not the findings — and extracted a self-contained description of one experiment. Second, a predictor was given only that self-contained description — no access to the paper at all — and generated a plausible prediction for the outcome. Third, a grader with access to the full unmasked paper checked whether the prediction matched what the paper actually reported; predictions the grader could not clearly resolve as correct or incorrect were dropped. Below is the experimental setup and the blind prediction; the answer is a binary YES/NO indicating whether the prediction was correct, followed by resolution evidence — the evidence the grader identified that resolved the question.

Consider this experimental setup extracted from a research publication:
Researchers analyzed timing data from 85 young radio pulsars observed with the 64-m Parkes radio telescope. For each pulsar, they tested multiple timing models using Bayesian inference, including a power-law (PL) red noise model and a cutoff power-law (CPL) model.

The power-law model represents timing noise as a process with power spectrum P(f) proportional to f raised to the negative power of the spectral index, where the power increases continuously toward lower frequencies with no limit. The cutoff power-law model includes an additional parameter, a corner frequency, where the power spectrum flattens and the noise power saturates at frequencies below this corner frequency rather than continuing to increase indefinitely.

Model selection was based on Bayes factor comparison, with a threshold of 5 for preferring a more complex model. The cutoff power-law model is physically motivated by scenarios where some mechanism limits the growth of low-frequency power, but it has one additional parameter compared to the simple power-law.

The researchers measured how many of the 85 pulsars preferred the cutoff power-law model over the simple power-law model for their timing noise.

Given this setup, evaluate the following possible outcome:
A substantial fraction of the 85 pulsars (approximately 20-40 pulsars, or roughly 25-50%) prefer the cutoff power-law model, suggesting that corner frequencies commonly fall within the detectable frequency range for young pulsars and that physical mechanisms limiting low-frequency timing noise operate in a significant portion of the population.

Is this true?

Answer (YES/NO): NO